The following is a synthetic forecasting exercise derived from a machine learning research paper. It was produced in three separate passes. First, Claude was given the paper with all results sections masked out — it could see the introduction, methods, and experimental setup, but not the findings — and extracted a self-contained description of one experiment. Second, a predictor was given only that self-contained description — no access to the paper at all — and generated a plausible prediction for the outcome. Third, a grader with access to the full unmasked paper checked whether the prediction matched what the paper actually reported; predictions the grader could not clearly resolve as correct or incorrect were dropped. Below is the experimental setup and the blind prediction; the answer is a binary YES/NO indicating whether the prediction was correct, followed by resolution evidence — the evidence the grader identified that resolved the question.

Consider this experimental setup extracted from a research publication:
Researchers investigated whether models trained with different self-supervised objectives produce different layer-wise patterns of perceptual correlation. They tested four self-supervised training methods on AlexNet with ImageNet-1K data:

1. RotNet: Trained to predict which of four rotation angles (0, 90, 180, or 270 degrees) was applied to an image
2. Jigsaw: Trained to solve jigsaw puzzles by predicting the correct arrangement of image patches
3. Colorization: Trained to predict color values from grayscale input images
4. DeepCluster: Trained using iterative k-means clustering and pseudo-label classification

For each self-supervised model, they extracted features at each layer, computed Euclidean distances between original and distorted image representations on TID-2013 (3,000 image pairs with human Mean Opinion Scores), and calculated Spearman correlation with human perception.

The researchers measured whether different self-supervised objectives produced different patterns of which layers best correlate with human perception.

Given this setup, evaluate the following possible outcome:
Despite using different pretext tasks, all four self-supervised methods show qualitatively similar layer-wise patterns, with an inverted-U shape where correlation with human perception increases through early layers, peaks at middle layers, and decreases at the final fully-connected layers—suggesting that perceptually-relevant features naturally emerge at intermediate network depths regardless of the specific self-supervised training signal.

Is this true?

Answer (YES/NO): NO